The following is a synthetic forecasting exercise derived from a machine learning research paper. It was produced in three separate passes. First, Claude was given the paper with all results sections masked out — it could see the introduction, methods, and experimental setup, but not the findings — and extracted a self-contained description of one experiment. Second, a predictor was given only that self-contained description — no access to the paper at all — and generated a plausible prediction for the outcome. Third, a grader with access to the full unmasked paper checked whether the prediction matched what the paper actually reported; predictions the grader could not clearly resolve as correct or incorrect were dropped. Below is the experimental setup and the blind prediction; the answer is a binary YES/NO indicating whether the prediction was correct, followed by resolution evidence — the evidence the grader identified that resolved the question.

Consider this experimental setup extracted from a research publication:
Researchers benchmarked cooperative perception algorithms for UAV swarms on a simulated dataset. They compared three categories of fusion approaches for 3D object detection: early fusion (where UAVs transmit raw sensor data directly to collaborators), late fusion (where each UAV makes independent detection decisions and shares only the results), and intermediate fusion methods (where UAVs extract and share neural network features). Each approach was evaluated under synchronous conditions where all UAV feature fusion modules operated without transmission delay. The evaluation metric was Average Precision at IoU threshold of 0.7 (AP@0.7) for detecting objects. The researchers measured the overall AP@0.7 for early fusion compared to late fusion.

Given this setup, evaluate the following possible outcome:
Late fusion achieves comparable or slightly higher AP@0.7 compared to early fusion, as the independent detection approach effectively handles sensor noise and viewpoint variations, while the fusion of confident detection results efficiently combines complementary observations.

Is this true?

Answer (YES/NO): NO